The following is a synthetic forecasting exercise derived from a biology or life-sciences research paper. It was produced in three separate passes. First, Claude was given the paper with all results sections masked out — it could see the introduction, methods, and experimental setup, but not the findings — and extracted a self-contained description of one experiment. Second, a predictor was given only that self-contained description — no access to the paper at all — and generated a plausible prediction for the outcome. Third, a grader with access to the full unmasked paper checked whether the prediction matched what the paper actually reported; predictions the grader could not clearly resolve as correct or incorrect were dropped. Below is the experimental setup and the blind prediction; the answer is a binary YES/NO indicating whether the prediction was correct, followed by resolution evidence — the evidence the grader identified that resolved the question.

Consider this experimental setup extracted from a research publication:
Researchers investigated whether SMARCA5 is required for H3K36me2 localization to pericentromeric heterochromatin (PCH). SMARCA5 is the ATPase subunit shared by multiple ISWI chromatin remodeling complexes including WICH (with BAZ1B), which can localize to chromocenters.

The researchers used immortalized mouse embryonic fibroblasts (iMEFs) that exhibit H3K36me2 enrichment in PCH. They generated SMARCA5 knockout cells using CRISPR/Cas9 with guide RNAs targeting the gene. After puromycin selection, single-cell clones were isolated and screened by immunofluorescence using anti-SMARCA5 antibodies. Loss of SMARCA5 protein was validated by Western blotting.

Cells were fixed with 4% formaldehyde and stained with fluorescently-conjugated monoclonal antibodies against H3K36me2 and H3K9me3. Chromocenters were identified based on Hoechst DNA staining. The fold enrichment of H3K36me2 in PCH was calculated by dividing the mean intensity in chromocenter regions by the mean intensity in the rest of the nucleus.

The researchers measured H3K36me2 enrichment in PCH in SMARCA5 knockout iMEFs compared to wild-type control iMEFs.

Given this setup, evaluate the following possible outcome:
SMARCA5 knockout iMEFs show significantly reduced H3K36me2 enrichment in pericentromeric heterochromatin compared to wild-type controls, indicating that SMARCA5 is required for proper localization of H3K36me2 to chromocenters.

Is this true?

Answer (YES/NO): YES